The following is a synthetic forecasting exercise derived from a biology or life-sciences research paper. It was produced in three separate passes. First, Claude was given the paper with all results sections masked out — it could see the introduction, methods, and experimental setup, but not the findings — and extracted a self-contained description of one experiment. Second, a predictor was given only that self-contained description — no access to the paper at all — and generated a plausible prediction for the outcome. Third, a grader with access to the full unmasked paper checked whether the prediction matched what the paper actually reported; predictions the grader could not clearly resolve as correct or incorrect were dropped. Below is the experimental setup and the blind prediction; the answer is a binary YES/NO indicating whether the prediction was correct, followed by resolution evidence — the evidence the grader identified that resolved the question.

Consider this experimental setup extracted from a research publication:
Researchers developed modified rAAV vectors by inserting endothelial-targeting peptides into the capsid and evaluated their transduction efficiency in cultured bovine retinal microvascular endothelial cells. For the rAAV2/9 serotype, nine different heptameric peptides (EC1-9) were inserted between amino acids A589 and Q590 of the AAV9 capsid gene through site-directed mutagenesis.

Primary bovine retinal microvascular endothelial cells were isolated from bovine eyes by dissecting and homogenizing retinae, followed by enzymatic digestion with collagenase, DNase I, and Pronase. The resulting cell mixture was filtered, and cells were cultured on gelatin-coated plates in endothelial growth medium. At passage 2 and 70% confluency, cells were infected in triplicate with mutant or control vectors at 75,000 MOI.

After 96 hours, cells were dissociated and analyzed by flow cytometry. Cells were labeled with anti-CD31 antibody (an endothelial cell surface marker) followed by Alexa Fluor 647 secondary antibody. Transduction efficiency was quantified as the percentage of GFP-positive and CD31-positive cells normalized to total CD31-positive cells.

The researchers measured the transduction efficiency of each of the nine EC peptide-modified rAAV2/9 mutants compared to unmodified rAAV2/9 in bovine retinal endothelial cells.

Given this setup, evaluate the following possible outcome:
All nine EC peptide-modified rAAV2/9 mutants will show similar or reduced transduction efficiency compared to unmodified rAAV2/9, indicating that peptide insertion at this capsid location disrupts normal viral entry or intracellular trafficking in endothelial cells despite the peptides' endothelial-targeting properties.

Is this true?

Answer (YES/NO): NO